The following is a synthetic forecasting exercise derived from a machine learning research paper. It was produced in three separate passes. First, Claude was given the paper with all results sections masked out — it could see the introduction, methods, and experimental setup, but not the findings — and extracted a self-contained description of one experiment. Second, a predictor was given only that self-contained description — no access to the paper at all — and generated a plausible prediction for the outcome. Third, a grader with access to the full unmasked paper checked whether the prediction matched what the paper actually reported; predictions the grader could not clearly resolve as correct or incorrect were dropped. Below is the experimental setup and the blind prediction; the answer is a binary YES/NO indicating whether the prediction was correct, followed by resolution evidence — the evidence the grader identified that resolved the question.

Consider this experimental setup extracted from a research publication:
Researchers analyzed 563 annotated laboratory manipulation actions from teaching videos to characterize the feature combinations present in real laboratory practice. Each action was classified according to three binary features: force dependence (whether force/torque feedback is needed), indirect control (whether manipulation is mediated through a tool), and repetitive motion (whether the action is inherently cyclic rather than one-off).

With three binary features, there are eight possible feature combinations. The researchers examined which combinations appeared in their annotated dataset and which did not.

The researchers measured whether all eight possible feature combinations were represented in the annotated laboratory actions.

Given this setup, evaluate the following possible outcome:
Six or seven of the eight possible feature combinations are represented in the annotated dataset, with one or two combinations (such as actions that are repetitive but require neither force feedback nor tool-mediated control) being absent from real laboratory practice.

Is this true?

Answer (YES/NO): NO